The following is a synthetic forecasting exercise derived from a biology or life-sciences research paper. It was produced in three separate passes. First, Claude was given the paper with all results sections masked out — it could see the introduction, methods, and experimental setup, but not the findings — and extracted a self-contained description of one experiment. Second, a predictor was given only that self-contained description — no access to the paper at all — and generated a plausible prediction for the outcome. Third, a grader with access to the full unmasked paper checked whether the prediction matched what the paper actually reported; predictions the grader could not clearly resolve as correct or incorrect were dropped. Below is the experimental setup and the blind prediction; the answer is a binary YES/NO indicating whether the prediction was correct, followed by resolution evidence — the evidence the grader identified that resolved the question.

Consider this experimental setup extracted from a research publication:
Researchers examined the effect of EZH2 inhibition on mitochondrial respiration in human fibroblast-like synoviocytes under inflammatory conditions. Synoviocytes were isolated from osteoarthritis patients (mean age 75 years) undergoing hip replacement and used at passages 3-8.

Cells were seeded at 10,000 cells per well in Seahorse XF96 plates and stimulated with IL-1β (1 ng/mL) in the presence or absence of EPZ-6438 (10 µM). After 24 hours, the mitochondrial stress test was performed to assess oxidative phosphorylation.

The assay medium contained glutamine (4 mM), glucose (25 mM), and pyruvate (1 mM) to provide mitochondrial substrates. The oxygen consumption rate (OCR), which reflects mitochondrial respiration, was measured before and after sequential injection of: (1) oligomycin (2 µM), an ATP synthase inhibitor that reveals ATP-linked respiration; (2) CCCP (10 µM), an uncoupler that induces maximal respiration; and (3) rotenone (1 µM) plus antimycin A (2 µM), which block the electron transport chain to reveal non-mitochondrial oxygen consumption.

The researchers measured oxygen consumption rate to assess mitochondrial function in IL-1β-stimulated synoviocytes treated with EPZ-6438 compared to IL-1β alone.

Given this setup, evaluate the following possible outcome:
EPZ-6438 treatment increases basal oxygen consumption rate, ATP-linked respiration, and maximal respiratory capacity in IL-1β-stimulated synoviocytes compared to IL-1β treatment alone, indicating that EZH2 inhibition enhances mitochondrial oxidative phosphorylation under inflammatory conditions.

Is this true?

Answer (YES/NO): NO